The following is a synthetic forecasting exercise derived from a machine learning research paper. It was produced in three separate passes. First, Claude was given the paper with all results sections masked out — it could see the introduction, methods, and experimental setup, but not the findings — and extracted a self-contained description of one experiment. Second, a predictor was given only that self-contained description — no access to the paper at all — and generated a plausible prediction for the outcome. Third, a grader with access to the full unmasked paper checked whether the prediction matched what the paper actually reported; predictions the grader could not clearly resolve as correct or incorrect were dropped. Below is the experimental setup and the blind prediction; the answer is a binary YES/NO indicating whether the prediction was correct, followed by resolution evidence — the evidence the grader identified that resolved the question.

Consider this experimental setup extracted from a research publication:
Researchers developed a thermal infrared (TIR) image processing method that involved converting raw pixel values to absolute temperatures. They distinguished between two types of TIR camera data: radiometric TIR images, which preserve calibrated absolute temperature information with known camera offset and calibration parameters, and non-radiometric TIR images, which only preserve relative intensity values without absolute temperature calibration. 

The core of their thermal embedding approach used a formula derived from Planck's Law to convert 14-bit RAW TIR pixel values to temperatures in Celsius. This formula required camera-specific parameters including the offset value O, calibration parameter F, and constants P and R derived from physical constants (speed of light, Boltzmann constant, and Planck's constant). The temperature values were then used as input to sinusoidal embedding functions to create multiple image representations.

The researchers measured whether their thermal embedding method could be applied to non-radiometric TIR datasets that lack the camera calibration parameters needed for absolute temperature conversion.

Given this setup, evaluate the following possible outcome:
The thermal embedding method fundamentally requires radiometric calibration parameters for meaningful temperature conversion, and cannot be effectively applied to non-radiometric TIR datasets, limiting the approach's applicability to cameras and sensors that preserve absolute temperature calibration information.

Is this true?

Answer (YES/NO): YES